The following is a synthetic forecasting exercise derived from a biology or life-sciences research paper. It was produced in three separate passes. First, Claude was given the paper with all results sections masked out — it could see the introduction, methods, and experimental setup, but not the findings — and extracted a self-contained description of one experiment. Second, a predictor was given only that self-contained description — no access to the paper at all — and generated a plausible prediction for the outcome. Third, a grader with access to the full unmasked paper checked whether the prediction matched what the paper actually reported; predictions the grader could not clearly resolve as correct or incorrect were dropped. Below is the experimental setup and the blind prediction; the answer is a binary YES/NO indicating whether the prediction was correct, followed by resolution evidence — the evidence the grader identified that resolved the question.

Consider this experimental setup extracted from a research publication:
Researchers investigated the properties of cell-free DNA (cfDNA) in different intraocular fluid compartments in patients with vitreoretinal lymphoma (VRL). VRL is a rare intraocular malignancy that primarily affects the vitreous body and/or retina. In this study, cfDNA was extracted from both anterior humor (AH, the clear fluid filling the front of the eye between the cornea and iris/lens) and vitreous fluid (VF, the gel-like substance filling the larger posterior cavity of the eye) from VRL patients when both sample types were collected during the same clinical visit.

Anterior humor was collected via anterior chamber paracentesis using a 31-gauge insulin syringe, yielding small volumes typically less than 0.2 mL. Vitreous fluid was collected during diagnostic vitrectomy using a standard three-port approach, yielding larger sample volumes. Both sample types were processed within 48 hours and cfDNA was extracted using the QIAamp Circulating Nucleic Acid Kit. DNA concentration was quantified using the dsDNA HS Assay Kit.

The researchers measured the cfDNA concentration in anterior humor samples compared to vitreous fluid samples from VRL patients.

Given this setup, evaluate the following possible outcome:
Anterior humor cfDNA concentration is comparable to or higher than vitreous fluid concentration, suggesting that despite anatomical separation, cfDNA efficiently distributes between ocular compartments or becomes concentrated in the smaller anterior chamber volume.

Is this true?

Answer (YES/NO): NO